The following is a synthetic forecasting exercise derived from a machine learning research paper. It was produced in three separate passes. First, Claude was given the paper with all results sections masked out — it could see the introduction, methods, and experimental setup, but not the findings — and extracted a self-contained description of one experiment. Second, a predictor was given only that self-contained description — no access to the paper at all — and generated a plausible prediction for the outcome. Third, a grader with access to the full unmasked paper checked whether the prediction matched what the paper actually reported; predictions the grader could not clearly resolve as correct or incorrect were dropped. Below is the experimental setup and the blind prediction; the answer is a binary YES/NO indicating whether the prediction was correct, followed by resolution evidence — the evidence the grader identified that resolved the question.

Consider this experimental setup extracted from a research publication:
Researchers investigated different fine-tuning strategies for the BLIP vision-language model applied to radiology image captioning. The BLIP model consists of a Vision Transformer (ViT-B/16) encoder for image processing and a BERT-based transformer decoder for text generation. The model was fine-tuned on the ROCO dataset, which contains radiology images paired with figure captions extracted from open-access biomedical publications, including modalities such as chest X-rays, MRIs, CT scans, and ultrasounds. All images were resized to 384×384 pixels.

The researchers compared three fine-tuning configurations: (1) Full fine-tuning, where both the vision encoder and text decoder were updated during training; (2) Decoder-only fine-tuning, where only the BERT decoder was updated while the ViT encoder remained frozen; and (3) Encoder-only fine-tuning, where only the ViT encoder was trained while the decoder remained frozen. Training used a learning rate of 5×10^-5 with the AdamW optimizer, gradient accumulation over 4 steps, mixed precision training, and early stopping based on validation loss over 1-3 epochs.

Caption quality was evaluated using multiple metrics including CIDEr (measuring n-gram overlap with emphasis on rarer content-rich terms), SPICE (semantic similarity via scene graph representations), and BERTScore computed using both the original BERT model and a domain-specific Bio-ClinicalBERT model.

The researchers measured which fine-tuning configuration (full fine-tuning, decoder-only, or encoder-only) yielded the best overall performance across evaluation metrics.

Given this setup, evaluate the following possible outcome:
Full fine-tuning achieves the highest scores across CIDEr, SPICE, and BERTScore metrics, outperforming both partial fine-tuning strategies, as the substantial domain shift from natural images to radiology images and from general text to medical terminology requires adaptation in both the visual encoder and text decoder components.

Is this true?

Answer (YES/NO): YES